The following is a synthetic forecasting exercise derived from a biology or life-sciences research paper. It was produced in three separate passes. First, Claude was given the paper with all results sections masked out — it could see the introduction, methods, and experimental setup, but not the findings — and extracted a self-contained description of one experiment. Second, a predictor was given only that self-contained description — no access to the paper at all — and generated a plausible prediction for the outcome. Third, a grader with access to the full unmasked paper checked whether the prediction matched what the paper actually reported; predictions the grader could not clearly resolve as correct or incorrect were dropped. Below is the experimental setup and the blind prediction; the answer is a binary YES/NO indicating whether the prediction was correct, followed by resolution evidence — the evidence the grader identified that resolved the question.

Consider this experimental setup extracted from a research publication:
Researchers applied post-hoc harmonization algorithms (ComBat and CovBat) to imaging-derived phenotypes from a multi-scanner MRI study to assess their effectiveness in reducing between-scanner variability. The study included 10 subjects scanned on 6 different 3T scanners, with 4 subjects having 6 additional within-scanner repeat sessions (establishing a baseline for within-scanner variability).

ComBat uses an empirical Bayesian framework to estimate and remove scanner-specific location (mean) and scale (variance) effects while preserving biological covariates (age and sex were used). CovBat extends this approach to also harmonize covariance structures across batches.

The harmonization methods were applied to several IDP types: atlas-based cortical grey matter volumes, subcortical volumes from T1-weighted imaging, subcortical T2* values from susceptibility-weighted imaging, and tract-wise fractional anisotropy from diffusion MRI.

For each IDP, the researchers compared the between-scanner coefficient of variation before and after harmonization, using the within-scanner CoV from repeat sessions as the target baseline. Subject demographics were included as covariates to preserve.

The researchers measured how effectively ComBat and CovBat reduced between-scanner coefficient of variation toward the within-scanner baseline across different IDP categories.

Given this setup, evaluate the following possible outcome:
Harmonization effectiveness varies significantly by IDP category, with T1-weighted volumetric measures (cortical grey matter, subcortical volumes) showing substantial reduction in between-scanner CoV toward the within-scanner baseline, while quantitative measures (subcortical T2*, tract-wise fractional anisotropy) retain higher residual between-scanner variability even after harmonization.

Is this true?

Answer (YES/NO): NO